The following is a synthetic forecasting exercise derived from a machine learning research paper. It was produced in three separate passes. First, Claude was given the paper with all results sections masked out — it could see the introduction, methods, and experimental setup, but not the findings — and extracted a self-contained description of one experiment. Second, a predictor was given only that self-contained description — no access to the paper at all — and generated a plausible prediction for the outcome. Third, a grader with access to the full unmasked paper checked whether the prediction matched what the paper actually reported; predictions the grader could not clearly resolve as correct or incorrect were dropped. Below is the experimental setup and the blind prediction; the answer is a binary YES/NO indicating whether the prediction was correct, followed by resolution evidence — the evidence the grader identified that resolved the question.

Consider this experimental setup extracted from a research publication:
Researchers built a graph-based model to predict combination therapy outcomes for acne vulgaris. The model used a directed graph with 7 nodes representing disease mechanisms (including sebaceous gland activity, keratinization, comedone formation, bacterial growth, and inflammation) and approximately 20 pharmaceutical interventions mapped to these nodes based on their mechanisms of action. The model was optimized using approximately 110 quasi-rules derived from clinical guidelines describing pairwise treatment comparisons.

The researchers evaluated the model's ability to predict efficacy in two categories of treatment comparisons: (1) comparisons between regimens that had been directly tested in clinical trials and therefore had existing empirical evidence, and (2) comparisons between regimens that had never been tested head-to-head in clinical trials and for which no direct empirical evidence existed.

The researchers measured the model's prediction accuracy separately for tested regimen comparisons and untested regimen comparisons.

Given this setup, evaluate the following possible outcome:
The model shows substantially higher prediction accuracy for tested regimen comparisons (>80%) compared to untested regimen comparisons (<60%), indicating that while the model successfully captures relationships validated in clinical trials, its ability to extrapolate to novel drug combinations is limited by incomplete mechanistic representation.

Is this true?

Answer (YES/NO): NO